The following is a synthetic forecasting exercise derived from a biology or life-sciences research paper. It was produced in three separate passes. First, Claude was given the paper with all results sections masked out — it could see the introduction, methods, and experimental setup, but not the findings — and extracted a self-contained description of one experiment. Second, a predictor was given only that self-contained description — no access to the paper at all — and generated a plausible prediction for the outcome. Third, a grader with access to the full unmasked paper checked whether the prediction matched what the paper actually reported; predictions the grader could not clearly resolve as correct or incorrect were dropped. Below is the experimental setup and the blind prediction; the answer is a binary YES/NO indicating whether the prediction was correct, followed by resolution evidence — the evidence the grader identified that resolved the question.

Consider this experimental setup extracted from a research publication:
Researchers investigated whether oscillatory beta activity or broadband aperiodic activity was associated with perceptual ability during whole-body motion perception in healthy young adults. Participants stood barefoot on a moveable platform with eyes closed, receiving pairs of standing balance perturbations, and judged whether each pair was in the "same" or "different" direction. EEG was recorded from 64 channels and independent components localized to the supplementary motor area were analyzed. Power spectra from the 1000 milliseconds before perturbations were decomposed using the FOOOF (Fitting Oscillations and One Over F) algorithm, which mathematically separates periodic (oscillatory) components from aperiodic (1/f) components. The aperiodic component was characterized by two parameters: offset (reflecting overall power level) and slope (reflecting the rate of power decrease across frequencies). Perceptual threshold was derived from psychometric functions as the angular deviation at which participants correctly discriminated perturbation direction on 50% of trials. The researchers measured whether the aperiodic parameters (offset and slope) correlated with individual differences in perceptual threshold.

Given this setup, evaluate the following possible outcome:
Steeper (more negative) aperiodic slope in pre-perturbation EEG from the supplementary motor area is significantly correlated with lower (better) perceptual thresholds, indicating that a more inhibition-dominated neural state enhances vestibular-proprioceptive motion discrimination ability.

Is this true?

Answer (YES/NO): NO